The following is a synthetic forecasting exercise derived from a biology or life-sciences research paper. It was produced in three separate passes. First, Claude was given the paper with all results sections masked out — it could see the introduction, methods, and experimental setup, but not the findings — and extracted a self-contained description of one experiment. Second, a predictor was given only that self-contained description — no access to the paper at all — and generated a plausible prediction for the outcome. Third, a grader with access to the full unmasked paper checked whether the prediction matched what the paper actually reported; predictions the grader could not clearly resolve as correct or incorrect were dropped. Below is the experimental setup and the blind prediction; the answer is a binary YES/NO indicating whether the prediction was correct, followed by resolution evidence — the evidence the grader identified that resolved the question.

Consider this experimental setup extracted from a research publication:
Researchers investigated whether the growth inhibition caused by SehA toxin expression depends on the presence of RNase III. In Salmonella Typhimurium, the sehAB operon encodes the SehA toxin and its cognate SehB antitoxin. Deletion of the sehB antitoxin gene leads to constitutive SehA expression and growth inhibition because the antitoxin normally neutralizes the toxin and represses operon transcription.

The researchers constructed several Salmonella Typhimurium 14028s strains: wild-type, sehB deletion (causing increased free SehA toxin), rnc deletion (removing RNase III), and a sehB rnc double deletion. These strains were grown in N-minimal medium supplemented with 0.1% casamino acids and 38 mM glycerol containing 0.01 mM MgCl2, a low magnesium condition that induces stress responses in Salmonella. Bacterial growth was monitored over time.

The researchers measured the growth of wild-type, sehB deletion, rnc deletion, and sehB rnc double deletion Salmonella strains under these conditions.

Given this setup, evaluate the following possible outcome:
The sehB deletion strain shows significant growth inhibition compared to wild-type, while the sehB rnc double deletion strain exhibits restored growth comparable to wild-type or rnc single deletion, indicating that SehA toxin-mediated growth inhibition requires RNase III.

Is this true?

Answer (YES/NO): YES